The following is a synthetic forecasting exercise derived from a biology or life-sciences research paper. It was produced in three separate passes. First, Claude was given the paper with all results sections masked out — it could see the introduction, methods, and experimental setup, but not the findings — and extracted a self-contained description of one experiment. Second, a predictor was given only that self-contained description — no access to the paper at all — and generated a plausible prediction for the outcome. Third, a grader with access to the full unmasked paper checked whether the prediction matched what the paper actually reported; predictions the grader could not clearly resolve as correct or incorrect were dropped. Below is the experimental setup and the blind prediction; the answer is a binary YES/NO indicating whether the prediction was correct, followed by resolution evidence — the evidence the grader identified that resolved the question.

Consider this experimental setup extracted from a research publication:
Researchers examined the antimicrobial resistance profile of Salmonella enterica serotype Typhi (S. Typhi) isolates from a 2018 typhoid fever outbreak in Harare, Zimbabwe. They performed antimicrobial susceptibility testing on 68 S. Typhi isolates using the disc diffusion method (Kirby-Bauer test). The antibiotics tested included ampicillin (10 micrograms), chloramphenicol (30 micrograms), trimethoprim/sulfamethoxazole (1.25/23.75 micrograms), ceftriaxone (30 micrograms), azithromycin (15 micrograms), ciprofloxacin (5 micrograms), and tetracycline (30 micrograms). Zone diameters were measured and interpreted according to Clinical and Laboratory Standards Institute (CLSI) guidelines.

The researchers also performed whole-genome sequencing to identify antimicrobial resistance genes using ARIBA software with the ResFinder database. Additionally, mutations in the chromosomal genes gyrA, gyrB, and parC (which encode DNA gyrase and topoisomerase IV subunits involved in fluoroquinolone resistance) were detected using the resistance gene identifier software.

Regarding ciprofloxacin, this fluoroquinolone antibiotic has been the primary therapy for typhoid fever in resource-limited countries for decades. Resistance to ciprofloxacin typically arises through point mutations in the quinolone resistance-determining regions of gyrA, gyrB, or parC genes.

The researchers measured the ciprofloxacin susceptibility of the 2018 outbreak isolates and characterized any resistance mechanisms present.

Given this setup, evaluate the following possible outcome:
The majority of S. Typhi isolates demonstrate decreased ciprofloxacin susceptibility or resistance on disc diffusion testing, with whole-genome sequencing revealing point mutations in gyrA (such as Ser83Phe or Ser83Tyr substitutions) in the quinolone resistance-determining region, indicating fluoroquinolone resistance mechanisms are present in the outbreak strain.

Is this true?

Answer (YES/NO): NO